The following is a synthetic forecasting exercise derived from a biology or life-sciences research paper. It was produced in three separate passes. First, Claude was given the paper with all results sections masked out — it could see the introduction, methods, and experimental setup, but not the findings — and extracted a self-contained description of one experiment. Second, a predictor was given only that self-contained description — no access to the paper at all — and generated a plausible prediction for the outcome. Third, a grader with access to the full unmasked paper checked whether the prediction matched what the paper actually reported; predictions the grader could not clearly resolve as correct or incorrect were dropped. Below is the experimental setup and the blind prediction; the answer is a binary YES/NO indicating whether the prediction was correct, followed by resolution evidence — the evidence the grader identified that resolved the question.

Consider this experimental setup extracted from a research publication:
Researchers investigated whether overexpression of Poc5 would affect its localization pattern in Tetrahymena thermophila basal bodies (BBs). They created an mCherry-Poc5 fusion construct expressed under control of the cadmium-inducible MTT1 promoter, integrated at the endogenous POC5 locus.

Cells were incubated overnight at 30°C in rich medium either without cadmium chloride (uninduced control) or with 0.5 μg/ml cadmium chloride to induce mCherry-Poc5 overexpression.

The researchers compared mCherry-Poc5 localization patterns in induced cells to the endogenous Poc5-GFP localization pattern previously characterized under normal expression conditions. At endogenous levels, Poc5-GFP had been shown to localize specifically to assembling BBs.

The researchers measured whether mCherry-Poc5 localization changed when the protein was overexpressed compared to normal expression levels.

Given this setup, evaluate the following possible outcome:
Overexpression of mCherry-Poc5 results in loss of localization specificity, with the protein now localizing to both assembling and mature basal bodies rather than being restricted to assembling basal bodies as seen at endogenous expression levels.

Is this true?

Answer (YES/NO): YES